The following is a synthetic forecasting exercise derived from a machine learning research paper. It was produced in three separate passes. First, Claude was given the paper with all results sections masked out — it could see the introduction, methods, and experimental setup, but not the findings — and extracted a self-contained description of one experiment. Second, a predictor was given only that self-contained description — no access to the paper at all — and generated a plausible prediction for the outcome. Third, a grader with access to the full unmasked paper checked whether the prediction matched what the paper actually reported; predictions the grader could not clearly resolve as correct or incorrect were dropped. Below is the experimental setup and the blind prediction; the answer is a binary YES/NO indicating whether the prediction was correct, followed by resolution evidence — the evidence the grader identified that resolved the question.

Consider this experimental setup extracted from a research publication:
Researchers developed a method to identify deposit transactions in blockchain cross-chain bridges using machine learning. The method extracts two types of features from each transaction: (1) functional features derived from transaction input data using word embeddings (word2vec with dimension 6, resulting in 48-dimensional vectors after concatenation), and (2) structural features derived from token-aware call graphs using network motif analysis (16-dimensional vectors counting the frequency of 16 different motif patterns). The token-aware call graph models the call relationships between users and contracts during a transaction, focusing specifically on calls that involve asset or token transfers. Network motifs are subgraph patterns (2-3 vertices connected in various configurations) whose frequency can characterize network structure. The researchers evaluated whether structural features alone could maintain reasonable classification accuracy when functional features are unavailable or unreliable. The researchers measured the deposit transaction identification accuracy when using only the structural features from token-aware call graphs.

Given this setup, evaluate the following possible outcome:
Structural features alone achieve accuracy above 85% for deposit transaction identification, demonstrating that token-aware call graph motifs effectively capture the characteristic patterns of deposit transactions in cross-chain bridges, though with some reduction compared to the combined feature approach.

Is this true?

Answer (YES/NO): NO